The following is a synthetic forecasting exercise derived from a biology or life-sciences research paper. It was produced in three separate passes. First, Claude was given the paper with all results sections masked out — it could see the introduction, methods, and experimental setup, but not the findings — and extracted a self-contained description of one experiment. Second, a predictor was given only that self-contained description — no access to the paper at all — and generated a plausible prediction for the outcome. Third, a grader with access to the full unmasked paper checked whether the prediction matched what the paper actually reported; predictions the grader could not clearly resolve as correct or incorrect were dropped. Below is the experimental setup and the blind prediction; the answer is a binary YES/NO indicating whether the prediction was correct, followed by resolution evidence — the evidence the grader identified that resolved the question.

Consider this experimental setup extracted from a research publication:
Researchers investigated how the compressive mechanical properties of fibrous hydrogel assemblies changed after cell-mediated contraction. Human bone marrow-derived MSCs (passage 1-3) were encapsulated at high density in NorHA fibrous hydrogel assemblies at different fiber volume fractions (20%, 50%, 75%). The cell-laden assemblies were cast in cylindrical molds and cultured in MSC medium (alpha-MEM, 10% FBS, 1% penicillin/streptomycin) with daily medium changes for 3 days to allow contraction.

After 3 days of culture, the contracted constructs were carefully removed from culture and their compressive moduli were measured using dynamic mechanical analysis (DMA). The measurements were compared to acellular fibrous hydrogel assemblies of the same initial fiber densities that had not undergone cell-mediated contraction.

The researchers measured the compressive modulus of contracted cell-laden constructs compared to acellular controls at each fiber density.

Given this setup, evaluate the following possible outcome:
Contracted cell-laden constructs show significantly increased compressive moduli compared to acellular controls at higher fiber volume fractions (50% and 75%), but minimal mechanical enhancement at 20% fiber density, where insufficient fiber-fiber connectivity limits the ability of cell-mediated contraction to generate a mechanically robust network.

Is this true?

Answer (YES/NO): NO